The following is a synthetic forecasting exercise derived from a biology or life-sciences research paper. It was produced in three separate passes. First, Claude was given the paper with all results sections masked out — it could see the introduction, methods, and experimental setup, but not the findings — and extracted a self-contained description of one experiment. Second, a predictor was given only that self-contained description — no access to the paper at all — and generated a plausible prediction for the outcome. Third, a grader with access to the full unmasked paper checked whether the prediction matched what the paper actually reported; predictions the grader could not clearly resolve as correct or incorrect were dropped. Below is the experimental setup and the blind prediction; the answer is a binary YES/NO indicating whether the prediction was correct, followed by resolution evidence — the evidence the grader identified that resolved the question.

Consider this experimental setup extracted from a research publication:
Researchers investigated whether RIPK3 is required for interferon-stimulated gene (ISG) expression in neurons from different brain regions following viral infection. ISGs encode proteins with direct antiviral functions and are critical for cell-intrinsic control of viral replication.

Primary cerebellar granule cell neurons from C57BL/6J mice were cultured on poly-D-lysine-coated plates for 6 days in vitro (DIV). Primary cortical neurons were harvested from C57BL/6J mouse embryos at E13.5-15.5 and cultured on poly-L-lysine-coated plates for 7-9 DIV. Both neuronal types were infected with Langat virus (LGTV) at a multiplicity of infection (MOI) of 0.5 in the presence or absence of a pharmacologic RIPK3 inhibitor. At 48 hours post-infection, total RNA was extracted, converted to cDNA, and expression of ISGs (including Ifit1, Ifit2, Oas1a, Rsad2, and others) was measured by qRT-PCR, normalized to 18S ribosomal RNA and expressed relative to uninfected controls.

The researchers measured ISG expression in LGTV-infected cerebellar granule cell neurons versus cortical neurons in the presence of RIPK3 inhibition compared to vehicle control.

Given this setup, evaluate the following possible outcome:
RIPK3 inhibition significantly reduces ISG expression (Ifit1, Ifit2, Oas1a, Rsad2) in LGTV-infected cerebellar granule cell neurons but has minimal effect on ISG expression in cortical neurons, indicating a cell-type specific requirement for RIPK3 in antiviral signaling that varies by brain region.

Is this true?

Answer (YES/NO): YES